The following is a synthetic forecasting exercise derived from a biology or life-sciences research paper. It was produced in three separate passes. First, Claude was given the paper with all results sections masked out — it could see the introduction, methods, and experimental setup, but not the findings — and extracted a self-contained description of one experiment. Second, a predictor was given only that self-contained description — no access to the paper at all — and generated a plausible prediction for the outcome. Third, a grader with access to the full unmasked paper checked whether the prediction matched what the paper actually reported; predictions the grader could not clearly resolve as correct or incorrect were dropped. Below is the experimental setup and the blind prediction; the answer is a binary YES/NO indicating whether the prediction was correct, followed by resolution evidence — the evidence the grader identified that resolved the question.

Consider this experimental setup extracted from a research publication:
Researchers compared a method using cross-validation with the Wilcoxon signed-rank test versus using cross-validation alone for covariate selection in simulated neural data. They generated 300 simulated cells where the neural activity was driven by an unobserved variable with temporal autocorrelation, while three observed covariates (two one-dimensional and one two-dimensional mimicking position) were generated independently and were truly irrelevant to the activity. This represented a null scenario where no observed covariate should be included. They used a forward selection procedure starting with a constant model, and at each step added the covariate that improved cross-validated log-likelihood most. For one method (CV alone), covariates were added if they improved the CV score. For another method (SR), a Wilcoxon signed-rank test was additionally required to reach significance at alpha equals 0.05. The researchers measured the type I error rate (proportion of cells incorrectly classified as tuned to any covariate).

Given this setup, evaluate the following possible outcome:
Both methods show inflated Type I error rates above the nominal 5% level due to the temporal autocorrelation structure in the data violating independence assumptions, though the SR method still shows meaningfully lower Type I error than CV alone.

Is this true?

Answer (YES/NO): NO